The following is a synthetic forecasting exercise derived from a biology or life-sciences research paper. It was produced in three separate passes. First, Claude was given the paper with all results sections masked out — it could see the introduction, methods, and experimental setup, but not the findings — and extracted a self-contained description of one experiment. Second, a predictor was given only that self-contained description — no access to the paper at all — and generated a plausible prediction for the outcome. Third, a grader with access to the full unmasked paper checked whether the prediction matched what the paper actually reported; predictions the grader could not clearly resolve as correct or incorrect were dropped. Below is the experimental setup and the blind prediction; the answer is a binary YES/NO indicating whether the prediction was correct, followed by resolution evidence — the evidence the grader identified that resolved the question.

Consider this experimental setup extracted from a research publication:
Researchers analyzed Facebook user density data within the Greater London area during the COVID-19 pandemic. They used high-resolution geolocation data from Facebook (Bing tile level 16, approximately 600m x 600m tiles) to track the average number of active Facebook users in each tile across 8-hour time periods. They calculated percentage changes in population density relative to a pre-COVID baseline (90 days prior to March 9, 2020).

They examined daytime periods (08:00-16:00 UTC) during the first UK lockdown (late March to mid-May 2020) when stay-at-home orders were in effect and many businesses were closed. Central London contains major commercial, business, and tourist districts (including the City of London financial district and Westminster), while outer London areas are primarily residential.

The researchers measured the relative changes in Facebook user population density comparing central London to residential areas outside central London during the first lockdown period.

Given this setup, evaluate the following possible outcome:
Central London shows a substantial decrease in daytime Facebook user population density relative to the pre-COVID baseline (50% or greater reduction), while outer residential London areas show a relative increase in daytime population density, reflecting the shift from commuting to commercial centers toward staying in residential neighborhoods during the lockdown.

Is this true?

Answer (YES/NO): YES